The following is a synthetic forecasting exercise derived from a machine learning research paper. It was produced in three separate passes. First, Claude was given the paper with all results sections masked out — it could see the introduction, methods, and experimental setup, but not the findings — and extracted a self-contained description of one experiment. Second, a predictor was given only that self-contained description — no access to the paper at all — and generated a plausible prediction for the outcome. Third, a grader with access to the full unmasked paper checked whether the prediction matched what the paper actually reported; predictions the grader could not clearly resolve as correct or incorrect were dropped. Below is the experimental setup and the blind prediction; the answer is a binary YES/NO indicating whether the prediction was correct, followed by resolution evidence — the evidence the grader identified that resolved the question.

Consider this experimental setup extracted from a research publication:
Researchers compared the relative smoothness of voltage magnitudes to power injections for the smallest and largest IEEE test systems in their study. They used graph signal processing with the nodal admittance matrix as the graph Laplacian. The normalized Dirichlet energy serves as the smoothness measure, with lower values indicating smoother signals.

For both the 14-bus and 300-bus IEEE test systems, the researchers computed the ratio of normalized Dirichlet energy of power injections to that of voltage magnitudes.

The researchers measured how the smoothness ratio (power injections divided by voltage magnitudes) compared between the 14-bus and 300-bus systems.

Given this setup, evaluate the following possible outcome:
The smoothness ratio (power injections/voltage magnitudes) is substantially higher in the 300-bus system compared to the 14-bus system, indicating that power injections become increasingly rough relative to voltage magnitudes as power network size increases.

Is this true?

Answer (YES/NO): YES